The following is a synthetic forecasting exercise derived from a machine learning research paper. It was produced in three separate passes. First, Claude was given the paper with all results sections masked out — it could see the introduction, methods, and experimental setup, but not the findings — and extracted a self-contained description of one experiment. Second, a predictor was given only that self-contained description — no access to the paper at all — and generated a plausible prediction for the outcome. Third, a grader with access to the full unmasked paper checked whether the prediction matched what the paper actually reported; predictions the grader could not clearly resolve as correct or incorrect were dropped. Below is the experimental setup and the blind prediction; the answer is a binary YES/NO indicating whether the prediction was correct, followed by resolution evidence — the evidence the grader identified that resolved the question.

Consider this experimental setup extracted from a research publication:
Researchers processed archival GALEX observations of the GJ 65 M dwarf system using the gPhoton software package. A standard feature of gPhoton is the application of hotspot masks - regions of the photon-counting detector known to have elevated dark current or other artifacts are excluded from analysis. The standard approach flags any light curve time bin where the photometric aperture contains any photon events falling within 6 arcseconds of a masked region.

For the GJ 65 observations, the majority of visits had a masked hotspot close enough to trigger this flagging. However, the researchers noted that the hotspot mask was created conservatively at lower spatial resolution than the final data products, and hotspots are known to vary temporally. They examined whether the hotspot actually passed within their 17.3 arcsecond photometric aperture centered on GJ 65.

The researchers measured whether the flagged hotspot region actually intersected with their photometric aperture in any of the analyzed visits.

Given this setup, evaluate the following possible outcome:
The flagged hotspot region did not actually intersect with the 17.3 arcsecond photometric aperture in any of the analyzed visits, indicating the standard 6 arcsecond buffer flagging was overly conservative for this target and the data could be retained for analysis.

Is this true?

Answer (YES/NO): YES